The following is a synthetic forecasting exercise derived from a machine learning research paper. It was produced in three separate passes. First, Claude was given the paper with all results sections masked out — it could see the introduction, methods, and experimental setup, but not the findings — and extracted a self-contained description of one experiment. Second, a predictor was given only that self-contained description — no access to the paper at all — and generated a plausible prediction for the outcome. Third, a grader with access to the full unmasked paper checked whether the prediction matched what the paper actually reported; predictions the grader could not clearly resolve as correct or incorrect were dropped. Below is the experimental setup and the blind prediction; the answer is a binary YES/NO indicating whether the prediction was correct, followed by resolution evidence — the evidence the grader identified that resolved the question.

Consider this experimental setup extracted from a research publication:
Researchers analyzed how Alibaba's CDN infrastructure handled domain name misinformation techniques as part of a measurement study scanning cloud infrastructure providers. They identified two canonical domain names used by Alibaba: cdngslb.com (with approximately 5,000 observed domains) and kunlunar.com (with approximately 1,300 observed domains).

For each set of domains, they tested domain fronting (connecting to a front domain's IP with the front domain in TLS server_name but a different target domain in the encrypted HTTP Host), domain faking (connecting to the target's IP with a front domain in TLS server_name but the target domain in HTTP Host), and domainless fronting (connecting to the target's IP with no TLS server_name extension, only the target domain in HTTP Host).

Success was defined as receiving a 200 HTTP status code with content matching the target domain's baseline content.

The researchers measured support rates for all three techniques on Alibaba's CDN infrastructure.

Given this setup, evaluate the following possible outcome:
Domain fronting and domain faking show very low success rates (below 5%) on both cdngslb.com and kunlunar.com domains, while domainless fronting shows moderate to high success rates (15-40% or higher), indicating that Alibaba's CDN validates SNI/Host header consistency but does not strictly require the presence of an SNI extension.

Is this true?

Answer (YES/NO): NO